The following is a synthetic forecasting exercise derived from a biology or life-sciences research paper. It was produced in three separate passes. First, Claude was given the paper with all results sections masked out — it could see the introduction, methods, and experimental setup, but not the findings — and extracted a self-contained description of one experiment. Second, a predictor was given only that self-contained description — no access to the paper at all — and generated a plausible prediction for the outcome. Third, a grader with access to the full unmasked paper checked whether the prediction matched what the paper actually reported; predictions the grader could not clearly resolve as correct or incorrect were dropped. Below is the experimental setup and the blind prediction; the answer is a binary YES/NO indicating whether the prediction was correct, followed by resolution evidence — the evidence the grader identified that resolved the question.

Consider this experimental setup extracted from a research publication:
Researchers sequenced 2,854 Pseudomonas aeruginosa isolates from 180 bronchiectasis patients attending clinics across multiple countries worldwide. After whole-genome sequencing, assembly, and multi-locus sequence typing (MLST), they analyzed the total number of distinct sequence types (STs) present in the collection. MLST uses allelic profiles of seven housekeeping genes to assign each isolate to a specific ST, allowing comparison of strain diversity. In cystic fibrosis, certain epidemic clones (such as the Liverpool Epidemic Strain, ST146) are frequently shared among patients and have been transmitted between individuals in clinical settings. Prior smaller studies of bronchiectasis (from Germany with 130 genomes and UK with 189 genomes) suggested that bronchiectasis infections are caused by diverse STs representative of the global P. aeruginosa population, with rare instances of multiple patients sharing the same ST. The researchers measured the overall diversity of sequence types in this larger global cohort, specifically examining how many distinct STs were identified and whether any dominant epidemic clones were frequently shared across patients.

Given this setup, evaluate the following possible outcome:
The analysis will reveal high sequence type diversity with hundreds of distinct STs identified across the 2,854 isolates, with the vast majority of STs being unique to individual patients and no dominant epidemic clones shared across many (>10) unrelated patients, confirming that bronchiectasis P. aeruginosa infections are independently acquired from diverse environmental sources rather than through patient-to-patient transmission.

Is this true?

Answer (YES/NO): YES